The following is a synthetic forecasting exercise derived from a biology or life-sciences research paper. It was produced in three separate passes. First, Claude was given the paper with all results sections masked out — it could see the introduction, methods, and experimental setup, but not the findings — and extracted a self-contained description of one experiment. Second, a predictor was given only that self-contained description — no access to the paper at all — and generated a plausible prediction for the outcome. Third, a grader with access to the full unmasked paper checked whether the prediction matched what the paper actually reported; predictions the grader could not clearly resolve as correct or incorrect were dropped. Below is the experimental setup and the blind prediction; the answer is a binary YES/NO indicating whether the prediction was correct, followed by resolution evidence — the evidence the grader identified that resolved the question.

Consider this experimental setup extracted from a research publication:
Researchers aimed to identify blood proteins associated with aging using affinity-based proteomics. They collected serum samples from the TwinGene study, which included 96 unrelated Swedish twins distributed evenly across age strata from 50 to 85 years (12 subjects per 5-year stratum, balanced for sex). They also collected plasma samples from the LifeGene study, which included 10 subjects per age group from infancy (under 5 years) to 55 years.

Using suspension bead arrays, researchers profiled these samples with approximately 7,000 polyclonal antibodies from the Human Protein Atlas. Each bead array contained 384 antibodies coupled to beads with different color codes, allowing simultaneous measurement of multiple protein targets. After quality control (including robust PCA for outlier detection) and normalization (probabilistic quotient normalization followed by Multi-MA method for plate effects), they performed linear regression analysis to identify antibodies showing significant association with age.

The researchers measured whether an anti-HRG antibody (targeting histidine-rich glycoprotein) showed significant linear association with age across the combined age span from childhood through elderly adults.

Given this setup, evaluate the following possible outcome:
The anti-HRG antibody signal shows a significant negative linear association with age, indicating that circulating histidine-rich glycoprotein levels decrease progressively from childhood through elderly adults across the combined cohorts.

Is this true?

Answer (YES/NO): NO